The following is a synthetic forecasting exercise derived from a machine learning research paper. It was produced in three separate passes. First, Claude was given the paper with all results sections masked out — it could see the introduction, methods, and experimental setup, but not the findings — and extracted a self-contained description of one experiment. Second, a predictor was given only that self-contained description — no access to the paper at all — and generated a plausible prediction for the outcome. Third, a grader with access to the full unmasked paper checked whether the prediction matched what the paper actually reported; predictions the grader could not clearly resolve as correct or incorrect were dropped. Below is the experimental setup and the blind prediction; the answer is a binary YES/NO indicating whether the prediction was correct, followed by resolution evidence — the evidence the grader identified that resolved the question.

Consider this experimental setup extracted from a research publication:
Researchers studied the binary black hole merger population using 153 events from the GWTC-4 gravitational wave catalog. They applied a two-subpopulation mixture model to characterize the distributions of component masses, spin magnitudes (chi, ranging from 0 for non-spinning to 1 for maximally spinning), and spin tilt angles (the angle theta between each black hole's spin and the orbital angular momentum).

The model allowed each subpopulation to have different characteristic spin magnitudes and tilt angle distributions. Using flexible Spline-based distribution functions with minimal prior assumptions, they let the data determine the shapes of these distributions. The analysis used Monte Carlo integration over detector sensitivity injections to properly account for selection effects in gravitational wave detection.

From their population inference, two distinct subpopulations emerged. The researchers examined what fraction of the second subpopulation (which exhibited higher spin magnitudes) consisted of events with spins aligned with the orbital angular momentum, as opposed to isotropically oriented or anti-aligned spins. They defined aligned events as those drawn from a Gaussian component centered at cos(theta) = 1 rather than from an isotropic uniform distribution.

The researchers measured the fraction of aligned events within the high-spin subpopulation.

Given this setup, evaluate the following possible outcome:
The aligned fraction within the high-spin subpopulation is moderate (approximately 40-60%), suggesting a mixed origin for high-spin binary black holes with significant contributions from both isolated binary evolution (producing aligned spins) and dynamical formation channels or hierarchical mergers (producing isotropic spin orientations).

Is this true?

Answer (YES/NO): NO